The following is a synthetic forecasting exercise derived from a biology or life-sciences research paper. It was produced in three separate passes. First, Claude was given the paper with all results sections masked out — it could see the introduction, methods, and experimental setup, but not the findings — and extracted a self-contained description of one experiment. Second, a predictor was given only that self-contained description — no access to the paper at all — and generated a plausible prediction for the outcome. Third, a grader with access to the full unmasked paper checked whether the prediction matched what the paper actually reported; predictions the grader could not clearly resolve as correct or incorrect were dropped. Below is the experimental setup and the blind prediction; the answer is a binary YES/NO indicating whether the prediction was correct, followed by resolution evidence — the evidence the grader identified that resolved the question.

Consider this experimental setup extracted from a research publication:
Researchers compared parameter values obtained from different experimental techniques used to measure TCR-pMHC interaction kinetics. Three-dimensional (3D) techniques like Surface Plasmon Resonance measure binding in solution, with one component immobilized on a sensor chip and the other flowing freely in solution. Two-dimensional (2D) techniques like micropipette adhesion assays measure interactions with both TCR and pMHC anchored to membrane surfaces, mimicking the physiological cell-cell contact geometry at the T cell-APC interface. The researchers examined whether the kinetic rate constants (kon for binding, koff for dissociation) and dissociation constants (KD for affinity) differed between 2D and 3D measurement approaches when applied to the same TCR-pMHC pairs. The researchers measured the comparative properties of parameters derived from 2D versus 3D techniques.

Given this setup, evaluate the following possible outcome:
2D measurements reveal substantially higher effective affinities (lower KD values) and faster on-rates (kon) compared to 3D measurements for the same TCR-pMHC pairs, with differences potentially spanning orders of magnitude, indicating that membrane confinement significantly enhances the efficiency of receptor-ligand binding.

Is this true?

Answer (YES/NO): NO